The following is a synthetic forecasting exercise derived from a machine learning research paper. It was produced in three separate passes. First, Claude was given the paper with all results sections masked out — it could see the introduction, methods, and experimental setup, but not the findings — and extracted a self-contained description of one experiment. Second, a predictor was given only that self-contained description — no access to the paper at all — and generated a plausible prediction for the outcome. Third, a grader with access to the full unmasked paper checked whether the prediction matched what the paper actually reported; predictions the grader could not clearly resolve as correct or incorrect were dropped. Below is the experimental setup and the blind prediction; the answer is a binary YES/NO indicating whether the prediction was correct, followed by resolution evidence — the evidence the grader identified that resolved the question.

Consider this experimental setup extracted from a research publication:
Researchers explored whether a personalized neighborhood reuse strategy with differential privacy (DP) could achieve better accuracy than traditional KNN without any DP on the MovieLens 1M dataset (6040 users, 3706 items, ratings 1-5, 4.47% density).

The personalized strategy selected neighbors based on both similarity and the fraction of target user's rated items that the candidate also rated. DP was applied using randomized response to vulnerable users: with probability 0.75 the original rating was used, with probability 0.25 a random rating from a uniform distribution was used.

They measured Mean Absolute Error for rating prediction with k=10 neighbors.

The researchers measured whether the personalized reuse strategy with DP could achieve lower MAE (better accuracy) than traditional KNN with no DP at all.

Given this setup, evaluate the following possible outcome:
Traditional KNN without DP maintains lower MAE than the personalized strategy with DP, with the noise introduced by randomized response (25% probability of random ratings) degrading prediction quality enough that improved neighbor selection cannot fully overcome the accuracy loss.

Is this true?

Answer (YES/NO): NO